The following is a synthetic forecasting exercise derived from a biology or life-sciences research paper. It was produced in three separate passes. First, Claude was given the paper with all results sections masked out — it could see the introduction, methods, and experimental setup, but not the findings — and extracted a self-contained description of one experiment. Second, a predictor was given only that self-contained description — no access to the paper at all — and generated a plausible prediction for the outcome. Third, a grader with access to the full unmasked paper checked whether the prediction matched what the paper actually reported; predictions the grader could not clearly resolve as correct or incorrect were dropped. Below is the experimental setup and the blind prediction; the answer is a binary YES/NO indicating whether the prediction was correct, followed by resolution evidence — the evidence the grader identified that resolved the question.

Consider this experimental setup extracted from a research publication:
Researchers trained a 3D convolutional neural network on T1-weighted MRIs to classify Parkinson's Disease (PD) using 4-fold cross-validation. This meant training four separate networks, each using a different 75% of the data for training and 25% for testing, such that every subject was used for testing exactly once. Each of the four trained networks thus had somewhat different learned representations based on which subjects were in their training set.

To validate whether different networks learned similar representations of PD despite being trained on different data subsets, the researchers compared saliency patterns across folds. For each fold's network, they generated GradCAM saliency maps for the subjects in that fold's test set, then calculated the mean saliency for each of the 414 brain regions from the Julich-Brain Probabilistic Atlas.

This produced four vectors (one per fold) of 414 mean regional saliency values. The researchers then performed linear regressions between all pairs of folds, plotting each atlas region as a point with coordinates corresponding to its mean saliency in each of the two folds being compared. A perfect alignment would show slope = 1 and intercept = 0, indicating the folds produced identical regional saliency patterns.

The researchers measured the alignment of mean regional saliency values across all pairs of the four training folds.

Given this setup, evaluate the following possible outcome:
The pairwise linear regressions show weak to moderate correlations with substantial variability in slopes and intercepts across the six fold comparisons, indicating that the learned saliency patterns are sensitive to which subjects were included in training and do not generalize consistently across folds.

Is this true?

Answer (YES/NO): NO